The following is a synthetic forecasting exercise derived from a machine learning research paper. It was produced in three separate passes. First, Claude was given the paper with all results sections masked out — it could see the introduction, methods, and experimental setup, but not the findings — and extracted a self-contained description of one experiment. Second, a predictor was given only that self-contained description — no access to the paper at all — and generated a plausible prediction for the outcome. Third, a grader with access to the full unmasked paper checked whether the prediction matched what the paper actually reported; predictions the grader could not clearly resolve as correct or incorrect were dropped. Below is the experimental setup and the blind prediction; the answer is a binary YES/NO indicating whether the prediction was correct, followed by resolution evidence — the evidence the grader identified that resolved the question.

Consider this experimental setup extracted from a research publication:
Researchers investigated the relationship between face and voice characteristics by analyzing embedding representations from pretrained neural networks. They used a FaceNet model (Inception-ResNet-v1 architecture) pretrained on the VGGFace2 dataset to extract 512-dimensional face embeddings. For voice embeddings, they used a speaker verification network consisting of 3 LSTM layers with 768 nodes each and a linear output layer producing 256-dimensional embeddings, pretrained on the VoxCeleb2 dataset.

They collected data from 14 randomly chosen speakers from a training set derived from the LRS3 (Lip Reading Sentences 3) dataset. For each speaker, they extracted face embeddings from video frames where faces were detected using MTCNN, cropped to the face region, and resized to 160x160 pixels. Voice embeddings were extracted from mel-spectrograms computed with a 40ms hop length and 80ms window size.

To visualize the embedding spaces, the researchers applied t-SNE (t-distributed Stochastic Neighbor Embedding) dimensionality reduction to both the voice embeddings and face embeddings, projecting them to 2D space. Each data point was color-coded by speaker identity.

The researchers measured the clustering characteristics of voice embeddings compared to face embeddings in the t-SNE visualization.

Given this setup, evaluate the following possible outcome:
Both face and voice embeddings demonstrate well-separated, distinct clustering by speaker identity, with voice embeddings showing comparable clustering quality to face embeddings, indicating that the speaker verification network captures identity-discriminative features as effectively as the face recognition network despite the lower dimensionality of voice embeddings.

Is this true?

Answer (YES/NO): NO